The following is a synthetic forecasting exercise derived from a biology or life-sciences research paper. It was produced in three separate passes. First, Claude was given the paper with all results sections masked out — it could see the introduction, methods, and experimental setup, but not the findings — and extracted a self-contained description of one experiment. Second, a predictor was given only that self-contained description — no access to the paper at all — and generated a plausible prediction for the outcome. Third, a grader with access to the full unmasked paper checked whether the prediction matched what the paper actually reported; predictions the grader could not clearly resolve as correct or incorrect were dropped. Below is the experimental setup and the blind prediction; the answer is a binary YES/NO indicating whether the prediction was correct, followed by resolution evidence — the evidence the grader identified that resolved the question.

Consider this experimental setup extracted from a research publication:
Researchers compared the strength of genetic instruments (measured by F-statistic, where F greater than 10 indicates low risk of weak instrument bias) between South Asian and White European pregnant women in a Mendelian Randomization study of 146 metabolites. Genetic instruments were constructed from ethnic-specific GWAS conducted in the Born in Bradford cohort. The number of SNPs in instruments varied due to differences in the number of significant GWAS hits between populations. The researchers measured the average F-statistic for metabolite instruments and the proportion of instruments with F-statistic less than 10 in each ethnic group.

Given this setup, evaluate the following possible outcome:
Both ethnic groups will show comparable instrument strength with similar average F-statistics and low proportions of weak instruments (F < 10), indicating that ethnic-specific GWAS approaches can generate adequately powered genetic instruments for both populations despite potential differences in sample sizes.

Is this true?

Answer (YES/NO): NO